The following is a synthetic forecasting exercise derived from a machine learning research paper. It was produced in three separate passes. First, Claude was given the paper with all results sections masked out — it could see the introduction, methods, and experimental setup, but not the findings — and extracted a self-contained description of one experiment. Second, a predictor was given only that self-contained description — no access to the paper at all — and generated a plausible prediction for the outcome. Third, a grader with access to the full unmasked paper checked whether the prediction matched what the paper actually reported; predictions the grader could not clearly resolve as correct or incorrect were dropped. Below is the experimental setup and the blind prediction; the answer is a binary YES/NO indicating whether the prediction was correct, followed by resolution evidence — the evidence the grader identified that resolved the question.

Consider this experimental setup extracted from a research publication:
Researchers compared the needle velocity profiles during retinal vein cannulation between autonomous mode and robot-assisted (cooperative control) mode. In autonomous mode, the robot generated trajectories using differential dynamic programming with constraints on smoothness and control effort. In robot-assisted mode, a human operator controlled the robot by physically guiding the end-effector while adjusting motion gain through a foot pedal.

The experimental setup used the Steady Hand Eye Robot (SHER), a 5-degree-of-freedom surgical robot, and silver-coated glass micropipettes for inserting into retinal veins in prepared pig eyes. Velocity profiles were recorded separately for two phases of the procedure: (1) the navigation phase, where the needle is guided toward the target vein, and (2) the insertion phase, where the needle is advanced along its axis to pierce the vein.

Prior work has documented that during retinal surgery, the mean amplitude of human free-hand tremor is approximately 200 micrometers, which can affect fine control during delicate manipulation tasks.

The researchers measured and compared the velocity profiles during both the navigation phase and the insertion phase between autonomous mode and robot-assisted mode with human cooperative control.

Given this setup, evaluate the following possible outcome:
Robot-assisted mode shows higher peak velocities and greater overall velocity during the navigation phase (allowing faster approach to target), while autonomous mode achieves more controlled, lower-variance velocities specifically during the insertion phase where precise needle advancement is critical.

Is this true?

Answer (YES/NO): NO